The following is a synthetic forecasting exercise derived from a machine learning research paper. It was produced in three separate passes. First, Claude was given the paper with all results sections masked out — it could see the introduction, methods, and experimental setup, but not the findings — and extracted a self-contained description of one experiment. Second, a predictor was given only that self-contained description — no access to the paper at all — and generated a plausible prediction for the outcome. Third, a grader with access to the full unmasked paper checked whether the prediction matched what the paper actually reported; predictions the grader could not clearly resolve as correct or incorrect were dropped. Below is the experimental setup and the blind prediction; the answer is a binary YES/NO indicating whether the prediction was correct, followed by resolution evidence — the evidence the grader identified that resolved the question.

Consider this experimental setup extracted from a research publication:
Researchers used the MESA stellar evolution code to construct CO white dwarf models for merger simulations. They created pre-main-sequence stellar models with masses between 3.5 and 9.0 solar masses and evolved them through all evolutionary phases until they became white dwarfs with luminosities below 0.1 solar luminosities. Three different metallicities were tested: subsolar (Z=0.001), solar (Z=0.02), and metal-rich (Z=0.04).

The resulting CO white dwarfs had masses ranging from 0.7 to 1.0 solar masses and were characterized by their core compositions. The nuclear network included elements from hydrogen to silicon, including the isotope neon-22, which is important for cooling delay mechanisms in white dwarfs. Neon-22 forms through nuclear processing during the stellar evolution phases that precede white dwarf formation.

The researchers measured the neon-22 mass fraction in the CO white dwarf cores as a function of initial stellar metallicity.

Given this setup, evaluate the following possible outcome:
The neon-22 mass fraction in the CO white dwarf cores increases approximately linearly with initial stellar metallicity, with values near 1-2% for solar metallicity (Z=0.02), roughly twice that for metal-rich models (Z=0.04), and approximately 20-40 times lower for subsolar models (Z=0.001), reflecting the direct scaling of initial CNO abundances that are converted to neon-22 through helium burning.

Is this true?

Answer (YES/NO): YES